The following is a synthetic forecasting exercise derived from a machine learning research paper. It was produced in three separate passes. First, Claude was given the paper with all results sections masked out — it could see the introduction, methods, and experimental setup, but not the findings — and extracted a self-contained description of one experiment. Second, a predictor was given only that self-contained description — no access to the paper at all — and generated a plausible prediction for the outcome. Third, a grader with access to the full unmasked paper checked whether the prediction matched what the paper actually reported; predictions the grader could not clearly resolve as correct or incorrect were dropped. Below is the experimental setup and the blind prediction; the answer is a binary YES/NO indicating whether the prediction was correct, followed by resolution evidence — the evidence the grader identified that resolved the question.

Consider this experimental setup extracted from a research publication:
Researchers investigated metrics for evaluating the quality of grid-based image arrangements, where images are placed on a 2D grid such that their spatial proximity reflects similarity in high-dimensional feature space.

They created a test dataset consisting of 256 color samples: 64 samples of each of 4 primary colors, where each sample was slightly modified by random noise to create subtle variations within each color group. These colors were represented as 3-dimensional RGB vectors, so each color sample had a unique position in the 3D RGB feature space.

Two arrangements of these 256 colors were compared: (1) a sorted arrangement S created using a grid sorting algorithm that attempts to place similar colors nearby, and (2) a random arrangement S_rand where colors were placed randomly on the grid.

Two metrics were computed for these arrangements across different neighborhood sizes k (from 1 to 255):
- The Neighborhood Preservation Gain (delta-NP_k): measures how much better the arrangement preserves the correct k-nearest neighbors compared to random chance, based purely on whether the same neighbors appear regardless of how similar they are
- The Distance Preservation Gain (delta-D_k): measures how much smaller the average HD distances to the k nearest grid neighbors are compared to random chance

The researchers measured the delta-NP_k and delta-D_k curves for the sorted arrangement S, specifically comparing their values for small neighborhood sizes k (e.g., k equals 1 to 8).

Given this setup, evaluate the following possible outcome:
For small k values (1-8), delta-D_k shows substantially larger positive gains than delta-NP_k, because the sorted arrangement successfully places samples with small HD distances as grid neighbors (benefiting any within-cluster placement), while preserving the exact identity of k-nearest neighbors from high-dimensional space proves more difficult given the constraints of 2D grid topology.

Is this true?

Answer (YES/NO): YES